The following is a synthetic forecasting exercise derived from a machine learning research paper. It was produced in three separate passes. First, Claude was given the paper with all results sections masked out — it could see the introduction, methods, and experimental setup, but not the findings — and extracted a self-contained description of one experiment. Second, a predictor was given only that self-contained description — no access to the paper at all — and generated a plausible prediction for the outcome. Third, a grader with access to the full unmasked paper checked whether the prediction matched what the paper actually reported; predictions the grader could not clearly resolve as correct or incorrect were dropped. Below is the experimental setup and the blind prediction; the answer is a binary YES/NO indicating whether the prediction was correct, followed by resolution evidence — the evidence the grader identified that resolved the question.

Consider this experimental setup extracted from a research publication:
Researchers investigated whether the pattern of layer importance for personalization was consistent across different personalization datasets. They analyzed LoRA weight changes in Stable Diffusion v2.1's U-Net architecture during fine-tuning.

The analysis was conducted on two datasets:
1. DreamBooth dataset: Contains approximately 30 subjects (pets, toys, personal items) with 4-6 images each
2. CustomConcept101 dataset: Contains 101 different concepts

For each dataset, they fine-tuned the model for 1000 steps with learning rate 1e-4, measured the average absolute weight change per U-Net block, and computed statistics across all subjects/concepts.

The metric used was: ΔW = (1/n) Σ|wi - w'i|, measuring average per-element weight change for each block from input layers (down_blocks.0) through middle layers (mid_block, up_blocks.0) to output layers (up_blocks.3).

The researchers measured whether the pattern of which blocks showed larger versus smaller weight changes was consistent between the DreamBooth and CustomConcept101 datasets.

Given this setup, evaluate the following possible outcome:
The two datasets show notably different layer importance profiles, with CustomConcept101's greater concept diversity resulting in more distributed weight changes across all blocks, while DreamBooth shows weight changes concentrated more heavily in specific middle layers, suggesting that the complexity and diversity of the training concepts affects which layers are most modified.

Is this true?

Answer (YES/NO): NO